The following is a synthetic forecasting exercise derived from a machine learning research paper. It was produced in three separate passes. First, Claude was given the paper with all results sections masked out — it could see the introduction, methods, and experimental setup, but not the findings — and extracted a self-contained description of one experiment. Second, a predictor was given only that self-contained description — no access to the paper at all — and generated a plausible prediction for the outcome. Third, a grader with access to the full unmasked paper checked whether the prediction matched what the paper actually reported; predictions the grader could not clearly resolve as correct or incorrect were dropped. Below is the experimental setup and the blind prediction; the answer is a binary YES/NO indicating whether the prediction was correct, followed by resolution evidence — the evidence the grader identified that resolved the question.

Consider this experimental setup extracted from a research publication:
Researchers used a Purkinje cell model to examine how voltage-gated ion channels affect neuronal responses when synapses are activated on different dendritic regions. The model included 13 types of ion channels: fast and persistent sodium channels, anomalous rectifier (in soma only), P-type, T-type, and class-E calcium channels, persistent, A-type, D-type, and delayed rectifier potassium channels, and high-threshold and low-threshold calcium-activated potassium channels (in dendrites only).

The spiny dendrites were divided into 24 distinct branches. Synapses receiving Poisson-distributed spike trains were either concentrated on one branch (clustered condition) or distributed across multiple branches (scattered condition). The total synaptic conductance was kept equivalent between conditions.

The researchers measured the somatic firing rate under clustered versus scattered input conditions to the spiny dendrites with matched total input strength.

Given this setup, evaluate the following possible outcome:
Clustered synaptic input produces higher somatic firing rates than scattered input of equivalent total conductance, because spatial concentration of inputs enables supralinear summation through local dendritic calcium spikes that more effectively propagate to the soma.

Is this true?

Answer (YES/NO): NO